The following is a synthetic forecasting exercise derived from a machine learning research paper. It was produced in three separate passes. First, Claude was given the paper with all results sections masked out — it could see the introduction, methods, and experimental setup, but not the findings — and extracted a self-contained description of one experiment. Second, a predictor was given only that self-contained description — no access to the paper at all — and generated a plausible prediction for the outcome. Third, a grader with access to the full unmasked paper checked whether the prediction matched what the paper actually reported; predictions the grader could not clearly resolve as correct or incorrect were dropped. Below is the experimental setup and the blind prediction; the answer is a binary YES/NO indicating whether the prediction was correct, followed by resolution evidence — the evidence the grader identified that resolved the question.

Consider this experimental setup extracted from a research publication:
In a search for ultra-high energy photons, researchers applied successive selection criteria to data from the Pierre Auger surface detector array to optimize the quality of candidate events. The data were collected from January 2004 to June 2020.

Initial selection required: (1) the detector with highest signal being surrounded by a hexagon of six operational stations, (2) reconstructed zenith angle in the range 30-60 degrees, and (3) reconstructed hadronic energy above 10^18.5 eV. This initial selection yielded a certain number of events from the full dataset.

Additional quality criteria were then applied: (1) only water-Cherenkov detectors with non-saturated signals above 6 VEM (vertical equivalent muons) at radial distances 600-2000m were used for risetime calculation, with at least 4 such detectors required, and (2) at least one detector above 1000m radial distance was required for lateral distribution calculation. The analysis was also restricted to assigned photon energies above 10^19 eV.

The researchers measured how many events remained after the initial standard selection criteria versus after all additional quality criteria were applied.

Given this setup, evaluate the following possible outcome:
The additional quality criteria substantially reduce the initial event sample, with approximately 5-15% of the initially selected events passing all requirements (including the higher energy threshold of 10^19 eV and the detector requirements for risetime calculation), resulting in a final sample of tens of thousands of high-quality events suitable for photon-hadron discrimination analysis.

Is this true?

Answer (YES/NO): NO